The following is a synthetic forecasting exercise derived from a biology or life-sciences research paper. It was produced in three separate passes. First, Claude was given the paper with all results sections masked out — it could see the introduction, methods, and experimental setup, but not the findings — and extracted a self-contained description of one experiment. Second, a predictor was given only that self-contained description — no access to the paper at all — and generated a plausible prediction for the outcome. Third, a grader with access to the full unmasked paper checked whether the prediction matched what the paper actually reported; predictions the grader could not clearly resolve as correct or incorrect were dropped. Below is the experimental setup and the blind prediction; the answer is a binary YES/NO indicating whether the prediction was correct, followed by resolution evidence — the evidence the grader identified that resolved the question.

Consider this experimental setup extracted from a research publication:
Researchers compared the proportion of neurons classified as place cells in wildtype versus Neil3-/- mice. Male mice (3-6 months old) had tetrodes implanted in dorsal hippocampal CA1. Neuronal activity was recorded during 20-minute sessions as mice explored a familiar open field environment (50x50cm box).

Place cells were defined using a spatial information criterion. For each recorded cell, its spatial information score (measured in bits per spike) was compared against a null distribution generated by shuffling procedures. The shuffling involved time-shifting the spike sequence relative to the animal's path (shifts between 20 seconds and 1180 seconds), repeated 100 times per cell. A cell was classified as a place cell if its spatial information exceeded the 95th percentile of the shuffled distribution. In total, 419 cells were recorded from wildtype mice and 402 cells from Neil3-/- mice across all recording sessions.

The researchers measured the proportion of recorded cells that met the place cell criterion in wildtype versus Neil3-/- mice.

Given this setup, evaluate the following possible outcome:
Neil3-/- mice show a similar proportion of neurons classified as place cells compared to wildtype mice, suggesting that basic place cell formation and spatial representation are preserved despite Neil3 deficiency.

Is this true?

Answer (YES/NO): YES